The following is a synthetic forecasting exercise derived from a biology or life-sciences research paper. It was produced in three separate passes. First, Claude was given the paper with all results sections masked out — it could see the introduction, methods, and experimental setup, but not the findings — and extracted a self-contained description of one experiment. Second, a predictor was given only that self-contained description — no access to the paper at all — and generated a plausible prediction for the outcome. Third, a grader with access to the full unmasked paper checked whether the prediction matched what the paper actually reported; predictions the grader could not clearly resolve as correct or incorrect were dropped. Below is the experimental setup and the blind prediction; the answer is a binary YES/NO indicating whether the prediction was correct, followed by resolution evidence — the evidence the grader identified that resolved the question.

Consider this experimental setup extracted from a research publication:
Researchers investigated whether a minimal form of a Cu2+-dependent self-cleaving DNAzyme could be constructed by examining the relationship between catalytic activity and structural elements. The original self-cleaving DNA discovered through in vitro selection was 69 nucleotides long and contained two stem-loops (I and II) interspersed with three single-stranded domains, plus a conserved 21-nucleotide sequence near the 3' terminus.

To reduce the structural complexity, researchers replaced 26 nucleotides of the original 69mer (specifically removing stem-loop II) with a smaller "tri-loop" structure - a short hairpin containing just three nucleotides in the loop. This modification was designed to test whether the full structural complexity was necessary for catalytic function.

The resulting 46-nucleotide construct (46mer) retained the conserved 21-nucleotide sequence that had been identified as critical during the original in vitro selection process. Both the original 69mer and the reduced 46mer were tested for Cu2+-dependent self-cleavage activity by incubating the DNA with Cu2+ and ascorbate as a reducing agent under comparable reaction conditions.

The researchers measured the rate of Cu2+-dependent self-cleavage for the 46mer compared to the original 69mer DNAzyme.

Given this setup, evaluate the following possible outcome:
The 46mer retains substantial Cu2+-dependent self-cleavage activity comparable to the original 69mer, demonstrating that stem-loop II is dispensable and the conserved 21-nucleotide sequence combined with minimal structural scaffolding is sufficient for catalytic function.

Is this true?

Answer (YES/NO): YES